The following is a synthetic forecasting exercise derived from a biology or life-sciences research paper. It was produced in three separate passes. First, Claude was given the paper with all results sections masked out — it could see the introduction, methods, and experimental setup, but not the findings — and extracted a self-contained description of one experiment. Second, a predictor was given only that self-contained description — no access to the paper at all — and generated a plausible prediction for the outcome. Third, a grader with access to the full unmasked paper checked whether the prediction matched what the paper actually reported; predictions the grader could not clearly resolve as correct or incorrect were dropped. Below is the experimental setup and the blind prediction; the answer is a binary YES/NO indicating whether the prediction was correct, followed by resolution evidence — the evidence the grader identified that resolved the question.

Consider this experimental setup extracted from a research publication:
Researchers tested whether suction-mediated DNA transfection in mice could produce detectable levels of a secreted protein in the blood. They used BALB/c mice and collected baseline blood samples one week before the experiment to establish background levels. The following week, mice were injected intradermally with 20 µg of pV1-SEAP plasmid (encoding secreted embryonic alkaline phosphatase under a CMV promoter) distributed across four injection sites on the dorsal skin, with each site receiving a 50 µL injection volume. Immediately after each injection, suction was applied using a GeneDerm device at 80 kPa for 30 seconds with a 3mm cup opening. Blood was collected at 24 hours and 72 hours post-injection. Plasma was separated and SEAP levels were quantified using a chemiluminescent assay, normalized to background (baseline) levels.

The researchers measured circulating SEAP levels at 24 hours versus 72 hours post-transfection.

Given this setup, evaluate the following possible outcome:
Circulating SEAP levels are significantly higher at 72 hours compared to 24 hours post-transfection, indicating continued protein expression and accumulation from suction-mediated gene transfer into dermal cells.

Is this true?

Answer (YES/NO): NO